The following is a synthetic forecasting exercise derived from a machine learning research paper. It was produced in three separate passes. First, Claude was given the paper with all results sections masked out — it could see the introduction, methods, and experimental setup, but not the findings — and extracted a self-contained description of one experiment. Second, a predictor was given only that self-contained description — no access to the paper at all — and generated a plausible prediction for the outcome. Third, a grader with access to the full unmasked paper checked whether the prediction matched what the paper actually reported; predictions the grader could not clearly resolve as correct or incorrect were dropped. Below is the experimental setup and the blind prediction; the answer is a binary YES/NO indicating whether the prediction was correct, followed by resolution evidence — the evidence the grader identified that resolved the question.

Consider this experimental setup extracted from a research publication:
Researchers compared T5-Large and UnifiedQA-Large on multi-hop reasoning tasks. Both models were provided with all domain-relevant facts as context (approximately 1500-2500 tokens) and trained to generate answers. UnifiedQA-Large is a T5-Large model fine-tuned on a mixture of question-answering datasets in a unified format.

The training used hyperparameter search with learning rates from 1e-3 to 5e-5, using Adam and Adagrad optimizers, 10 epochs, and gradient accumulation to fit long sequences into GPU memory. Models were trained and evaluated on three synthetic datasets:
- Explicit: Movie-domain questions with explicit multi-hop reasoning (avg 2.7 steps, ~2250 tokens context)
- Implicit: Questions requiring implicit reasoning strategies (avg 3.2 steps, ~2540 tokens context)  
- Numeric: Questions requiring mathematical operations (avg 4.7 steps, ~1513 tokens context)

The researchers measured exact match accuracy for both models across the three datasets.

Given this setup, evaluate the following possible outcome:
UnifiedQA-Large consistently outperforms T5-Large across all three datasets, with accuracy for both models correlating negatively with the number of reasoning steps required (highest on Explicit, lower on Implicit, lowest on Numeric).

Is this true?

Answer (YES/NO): NO